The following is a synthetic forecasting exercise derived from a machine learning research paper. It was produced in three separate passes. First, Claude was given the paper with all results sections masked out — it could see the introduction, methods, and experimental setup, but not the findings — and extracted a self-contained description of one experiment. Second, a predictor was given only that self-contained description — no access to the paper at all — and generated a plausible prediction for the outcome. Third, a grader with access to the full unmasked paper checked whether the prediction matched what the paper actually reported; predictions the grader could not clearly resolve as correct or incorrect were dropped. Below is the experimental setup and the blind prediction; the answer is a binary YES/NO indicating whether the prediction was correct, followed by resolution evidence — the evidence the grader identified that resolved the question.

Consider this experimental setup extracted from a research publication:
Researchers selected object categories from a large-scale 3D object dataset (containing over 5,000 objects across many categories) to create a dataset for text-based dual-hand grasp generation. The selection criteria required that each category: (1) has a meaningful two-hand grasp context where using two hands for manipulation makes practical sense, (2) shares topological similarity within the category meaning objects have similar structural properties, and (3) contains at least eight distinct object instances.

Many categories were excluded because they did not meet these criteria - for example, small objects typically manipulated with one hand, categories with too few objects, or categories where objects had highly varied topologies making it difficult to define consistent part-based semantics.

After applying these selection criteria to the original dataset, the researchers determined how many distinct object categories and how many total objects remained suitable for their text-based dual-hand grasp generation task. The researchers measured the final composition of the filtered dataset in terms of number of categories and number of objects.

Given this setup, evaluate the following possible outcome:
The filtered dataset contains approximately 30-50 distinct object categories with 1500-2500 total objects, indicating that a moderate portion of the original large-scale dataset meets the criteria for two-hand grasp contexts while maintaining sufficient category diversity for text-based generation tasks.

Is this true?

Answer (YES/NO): NO